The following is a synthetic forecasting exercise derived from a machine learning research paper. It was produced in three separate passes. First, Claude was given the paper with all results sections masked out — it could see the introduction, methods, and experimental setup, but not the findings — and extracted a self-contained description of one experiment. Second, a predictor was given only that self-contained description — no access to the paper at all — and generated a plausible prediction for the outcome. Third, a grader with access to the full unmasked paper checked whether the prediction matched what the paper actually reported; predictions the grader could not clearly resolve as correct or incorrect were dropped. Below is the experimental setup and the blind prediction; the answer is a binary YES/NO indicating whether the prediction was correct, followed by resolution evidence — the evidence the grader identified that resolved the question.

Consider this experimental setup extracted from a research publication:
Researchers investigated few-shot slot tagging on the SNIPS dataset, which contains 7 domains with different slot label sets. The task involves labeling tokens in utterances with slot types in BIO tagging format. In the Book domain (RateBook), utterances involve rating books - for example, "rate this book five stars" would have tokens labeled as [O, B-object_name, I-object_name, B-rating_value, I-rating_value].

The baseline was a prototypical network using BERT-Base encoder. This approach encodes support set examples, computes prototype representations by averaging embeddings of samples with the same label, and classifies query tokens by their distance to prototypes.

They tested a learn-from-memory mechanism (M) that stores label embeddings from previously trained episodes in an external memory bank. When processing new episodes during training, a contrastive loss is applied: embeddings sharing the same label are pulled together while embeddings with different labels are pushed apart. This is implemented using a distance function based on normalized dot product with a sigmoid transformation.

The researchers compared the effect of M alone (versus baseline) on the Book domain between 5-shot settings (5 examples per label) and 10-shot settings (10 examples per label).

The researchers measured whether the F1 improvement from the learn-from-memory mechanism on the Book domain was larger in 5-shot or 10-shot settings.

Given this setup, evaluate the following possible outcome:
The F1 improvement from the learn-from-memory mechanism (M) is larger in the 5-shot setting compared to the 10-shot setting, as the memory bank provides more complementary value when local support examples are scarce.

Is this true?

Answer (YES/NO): NO